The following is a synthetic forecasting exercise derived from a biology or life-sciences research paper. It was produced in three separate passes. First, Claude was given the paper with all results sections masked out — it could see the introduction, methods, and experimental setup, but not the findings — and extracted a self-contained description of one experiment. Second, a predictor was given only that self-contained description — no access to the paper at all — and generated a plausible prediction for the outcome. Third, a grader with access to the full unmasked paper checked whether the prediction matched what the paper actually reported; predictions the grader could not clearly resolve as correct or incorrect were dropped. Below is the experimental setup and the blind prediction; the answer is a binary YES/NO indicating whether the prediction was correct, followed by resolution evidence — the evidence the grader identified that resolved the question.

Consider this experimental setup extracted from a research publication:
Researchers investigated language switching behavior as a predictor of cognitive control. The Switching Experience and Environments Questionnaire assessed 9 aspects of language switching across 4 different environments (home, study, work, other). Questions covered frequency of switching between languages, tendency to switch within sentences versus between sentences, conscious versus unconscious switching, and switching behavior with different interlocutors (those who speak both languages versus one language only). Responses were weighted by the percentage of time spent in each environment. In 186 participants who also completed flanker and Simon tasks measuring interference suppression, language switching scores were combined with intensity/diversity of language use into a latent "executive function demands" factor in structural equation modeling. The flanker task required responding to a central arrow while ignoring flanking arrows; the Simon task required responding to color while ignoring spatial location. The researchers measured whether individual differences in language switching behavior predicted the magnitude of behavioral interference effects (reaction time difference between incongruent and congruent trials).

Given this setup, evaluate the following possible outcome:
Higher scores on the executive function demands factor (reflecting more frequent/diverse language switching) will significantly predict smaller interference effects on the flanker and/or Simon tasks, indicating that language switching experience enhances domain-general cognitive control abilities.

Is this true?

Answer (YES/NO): YES